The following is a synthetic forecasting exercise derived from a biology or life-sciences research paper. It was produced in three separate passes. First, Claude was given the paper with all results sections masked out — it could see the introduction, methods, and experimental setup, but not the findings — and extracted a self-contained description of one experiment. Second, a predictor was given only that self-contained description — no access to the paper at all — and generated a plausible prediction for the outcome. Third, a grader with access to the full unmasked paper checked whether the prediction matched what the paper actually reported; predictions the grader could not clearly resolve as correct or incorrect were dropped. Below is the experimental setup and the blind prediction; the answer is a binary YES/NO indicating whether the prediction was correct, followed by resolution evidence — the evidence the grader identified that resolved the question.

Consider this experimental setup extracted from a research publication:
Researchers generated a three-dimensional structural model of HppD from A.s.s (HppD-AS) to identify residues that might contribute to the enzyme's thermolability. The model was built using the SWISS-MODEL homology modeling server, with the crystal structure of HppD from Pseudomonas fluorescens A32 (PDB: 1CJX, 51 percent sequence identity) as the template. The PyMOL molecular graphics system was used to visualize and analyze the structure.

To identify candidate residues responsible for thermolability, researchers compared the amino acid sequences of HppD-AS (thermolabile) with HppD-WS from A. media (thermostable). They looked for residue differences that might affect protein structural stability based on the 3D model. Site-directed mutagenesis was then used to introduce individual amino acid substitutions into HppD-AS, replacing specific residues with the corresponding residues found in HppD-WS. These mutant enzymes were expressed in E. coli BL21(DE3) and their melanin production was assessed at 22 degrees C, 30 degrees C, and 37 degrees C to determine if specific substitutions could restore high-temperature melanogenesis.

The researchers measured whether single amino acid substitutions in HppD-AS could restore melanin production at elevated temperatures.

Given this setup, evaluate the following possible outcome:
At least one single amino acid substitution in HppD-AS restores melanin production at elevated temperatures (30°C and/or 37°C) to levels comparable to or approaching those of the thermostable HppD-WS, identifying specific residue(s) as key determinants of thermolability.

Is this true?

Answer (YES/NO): YES